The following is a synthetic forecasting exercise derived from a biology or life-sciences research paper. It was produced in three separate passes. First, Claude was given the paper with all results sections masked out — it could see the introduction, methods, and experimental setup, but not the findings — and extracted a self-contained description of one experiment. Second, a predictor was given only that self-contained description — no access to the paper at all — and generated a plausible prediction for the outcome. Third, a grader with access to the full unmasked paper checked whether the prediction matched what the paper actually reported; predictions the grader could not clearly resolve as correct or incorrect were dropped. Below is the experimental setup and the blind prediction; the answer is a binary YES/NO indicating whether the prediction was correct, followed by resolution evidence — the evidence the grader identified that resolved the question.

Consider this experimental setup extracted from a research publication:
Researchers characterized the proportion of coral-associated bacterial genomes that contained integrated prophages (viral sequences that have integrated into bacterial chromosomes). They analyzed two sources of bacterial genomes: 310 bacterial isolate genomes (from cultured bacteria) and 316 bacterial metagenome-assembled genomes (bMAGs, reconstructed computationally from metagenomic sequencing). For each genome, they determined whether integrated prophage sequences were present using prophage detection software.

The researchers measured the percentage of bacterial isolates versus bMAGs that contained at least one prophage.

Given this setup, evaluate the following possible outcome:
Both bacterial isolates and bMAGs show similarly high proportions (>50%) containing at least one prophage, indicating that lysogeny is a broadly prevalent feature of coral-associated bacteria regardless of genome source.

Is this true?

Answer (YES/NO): NO